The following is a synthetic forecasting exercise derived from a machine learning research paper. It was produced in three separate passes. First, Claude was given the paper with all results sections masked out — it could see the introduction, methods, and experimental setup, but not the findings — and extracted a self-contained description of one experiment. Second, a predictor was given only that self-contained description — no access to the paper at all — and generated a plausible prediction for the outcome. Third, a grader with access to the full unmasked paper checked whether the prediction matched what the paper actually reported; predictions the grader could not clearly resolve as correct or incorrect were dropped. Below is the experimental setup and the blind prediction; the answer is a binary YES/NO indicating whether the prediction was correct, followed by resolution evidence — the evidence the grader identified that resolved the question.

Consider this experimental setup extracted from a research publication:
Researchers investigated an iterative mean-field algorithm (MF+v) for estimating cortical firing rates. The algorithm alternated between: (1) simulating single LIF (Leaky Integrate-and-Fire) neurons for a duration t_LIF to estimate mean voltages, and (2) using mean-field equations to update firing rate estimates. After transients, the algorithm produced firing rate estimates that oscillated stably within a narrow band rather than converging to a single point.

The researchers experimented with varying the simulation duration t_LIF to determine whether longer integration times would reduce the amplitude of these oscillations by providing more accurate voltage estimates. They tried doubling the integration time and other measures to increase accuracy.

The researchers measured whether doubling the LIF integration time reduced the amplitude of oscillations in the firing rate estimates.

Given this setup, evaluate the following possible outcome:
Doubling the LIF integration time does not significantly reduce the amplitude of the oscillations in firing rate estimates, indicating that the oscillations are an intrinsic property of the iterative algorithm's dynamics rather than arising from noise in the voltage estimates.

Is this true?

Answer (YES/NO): YES